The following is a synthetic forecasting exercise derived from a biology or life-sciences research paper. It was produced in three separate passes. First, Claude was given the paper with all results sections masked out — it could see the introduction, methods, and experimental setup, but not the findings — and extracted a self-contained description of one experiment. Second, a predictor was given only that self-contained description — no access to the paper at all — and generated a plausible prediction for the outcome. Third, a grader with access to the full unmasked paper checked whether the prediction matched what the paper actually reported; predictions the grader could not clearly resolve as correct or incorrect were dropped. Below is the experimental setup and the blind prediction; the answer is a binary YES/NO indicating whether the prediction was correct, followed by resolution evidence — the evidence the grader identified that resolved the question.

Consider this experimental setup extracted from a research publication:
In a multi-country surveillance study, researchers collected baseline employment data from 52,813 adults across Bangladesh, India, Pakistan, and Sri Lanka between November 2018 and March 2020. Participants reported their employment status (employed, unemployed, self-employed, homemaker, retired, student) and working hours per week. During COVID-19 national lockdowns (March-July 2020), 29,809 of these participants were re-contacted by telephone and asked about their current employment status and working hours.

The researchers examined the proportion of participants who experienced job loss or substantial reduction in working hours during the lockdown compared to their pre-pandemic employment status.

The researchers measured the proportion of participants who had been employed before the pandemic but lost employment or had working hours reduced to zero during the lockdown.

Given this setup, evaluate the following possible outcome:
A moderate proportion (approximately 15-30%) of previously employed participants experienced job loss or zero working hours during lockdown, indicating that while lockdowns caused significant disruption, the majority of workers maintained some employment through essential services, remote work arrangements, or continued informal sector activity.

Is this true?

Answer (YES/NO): NO